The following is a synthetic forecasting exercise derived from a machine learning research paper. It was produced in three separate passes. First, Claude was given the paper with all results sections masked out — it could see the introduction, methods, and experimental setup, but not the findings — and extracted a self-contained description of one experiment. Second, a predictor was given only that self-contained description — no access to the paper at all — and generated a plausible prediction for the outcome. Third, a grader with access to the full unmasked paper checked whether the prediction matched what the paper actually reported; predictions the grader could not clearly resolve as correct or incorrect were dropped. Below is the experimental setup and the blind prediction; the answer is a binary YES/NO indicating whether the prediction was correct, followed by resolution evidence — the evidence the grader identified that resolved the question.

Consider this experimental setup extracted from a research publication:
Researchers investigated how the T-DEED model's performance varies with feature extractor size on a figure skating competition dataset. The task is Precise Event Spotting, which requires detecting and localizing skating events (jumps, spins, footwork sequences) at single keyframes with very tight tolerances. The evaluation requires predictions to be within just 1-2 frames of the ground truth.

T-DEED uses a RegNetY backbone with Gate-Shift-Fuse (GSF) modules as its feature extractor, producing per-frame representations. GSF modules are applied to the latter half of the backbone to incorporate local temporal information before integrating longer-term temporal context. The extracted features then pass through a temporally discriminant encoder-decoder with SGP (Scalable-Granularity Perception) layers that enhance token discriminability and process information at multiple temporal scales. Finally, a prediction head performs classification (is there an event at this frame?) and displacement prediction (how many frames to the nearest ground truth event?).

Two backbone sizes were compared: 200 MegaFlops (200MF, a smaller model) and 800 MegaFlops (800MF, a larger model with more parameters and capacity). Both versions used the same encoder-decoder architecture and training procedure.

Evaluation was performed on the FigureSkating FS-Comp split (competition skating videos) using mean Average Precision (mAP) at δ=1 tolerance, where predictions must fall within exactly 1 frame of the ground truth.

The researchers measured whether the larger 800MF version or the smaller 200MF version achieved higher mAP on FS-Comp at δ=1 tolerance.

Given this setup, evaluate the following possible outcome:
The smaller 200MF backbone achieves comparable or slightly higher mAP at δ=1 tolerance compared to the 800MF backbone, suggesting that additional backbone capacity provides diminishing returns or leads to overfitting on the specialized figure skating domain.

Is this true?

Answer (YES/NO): YES